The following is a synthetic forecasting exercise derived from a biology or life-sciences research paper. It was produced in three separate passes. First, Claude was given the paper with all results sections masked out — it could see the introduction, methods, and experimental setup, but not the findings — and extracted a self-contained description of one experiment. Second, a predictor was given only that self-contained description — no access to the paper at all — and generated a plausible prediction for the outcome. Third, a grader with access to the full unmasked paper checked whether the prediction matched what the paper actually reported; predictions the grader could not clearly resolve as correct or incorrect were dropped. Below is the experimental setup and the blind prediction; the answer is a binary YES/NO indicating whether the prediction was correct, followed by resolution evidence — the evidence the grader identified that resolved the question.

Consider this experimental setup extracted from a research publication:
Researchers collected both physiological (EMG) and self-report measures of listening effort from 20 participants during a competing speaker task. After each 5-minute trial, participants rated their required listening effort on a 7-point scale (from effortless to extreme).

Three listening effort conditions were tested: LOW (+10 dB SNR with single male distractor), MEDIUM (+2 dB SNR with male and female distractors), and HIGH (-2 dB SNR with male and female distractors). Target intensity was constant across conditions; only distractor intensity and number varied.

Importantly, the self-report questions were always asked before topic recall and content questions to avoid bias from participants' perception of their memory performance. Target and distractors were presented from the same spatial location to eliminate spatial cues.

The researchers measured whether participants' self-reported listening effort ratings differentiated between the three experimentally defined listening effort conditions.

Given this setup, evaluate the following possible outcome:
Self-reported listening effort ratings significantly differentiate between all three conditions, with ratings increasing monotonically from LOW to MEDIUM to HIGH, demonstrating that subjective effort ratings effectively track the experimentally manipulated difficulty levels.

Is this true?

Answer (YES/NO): YES